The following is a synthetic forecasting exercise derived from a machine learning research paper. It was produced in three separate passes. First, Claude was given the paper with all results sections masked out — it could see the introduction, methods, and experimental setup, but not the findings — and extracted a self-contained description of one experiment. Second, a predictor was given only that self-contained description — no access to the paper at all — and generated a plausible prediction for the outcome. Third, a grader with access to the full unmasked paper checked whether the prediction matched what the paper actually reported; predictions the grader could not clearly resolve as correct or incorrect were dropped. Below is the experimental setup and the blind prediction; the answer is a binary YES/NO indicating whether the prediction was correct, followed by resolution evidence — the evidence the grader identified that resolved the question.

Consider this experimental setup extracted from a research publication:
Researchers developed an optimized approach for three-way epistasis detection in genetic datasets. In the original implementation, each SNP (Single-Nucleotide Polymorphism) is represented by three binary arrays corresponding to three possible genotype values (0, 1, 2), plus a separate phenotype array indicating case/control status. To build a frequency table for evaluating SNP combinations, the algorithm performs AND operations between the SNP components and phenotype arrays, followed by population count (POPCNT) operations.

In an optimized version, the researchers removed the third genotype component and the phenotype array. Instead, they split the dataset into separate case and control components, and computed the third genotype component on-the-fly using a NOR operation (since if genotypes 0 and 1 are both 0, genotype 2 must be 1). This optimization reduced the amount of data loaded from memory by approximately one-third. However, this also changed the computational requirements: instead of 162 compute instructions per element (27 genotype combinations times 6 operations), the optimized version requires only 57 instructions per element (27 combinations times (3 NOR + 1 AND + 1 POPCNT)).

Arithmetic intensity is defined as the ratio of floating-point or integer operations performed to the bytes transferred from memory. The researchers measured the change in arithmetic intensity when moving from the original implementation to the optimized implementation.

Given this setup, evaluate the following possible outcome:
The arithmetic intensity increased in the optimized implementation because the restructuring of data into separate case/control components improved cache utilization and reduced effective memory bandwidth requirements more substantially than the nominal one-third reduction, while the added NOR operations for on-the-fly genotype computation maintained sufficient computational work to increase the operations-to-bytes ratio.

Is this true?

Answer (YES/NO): NO